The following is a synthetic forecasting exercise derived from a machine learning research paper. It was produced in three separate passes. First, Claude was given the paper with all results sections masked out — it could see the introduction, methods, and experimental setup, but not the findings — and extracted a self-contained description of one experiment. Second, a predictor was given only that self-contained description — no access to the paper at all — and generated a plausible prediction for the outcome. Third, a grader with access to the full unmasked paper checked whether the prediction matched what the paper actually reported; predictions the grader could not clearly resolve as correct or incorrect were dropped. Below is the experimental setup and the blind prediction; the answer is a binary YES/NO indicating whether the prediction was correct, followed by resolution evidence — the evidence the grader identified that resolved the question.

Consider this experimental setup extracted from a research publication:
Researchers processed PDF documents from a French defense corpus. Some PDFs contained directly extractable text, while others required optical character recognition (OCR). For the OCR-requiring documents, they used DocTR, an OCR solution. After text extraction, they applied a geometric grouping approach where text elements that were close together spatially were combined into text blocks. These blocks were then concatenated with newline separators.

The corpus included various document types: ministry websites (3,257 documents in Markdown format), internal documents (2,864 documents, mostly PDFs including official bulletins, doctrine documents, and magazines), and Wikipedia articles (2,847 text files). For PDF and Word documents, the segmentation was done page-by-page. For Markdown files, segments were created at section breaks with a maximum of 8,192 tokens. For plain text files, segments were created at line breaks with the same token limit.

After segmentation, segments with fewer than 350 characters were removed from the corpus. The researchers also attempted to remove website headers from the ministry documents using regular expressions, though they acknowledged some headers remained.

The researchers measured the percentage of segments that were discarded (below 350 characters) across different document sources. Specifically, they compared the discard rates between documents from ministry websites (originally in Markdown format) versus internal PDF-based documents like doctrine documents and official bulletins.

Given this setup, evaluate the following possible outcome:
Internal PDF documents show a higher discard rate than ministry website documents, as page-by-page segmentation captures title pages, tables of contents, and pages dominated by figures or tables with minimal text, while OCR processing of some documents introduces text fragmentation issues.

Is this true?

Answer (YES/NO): YES